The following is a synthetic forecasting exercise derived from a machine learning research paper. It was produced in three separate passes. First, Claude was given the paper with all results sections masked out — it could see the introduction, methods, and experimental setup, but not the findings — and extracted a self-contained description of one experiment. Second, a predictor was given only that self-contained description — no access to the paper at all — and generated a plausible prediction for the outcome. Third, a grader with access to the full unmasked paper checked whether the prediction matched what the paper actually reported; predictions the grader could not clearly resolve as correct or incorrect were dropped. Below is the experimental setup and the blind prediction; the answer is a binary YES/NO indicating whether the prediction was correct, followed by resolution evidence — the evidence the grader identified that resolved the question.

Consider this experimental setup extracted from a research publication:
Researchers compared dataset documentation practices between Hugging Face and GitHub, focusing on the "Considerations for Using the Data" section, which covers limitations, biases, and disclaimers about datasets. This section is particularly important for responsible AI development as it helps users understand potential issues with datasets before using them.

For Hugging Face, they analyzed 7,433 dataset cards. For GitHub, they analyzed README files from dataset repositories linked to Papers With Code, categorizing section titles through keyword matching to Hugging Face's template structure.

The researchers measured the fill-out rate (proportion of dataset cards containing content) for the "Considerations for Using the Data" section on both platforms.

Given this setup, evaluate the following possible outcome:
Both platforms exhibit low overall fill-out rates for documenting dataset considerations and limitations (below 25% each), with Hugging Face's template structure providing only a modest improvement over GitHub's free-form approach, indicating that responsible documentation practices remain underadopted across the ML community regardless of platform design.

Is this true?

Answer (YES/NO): NO